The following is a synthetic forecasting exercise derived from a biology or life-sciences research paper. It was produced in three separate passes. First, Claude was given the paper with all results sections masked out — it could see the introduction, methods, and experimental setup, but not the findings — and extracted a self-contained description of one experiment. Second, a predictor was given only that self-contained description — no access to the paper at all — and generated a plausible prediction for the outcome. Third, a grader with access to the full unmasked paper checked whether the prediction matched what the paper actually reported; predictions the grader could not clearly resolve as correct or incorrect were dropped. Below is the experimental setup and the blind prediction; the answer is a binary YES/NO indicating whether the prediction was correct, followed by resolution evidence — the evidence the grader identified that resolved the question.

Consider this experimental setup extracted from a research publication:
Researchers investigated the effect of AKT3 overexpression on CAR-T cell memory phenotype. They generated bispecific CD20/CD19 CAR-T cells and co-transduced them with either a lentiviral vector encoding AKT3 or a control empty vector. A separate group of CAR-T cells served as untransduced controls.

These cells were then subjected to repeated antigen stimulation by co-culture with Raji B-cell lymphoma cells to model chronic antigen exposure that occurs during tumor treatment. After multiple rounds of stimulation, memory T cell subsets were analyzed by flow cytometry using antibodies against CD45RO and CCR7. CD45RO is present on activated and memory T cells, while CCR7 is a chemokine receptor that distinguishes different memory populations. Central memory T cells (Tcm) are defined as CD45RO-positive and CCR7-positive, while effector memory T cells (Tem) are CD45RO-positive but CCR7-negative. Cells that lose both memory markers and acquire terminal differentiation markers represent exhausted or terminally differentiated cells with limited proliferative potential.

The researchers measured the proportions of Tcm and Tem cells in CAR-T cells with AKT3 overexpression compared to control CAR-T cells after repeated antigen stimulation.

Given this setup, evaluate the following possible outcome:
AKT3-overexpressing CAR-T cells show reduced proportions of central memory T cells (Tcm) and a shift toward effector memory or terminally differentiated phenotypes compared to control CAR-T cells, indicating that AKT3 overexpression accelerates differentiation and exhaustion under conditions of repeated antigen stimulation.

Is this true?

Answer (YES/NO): YES